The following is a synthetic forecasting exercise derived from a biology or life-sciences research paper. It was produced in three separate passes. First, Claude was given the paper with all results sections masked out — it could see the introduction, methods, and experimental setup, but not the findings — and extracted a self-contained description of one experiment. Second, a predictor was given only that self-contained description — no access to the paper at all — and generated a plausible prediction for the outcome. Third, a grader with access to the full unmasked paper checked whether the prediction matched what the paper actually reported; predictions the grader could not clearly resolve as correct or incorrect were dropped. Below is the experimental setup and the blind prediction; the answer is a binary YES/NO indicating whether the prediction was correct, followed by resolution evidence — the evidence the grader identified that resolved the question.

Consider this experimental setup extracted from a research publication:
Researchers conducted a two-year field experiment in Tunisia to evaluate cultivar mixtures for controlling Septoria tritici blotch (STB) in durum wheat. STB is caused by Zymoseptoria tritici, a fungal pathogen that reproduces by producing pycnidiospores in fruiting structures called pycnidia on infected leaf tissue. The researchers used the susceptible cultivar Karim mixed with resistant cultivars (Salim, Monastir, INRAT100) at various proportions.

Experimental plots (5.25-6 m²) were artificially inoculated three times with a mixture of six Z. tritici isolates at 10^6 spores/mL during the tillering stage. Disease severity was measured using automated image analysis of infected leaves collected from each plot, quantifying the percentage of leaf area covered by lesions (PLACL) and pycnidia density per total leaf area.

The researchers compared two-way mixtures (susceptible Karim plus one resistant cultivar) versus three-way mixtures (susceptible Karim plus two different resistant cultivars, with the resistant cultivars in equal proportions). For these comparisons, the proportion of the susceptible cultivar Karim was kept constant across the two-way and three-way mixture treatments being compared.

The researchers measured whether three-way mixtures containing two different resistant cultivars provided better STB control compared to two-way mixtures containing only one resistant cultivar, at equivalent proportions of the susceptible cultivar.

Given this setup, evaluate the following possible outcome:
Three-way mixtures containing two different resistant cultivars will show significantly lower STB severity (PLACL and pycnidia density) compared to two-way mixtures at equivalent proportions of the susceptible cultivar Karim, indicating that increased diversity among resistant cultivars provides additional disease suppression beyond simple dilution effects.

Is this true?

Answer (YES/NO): NO